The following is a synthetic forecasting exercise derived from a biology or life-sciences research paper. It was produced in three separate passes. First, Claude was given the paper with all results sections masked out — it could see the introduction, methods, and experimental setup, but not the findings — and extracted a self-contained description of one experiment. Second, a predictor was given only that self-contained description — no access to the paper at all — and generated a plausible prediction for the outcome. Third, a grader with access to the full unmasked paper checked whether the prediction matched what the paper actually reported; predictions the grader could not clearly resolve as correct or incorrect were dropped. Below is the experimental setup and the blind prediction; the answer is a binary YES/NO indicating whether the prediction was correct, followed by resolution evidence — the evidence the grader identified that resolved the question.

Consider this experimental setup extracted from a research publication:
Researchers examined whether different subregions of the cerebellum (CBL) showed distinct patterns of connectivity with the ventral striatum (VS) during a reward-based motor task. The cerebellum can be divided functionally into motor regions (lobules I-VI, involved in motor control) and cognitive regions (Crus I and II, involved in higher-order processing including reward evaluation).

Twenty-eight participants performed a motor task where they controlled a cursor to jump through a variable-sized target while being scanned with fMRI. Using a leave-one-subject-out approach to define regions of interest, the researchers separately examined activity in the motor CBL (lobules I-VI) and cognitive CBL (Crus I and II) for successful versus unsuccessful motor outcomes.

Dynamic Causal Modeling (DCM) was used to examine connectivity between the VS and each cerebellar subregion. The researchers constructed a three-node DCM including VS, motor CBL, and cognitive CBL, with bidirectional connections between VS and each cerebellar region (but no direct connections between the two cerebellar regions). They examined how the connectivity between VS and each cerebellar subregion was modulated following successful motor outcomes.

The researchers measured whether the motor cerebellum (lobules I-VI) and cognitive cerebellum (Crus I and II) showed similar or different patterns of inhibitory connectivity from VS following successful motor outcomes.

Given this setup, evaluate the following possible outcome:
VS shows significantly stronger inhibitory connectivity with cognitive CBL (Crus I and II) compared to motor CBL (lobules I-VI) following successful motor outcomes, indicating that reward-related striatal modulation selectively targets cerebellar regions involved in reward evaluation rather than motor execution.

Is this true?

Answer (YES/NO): NO